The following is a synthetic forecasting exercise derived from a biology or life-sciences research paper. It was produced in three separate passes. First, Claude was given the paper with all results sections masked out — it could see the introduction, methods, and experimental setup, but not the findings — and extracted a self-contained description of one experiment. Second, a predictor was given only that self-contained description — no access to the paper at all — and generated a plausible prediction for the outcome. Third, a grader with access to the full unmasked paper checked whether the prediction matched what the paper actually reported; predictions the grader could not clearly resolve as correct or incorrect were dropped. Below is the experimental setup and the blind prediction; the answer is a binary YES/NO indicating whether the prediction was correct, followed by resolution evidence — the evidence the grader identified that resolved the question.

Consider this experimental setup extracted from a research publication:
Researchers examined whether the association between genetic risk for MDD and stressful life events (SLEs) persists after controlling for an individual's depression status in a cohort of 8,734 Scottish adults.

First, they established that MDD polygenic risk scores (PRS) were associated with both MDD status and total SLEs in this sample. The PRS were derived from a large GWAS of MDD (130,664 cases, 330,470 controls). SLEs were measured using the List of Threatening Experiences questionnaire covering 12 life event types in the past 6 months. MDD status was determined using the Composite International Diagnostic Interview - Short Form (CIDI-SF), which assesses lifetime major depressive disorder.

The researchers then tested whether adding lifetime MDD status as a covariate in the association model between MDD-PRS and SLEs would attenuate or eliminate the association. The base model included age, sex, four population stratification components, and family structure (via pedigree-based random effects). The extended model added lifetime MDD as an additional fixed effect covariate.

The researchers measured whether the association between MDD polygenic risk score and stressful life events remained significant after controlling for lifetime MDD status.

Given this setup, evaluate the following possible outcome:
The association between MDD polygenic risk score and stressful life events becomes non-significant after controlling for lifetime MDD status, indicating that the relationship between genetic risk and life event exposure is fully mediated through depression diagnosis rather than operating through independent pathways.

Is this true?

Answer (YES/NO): NO